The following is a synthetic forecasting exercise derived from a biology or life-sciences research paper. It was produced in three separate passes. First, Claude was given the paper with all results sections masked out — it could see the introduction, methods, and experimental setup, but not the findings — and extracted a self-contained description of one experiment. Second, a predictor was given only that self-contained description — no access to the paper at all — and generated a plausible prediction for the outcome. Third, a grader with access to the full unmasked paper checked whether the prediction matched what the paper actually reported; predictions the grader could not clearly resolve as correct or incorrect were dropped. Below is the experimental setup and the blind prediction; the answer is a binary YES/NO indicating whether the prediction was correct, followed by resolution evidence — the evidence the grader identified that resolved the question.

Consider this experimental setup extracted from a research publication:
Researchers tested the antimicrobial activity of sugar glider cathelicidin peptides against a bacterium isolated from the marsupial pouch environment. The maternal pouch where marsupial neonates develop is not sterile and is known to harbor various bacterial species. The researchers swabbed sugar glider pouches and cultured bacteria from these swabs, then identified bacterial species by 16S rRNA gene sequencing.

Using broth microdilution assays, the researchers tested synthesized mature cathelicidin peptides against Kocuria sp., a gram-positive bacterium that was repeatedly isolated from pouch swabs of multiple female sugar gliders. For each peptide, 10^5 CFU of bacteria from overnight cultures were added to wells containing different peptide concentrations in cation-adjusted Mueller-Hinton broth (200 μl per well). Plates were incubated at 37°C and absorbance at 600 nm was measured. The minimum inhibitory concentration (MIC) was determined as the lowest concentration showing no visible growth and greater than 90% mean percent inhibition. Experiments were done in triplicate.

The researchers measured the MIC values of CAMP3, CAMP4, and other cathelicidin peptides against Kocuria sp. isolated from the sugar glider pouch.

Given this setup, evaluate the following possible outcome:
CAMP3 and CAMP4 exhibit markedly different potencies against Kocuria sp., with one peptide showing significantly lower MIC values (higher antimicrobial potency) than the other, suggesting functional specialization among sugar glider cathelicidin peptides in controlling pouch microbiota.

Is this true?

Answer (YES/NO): NO